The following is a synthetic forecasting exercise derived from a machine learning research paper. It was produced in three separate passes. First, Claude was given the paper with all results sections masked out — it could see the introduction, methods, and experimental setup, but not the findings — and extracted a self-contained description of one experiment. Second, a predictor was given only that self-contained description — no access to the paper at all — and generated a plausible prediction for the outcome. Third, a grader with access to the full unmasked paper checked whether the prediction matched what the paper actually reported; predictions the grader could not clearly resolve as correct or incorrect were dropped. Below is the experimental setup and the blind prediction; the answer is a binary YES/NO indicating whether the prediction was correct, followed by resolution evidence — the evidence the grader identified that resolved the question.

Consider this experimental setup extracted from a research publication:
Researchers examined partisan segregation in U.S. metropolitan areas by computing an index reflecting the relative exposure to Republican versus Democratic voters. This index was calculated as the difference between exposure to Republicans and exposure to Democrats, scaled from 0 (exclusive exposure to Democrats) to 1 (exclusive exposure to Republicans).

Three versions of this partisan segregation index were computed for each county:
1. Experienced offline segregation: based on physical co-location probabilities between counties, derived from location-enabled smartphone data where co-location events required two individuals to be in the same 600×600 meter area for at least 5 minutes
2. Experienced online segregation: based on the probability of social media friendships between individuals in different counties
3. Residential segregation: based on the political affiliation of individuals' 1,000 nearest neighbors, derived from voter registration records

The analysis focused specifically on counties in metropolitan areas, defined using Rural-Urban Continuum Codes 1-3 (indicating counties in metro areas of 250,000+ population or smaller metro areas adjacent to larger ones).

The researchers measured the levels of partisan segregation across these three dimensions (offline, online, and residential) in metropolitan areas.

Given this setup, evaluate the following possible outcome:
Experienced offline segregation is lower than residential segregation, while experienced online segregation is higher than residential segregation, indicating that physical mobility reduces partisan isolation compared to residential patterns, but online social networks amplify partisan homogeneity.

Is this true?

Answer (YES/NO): NO